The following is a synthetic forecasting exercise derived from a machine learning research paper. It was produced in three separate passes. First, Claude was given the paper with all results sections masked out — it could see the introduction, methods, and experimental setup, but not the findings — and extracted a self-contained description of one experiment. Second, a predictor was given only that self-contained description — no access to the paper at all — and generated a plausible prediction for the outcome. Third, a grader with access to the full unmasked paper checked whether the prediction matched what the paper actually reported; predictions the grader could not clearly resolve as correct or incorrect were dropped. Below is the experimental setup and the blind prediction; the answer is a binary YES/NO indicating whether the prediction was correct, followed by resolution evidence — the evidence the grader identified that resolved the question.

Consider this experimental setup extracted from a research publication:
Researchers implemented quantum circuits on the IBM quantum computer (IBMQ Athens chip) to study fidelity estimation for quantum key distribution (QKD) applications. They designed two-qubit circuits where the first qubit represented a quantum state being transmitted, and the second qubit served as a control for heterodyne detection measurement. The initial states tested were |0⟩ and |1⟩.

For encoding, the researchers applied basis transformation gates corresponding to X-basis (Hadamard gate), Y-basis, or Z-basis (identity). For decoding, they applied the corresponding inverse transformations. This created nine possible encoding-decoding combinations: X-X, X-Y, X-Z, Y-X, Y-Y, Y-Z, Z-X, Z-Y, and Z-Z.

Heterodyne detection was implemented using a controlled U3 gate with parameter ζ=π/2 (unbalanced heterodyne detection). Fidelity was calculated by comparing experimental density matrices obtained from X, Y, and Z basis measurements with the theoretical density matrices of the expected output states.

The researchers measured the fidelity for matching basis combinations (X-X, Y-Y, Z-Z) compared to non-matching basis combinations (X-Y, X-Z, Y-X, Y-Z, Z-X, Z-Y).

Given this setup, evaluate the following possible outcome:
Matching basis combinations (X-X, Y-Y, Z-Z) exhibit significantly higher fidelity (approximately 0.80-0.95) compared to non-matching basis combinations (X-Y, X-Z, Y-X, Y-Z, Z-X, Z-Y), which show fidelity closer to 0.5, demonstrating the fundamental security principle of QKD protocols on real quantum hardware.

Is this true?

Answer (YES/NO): NO